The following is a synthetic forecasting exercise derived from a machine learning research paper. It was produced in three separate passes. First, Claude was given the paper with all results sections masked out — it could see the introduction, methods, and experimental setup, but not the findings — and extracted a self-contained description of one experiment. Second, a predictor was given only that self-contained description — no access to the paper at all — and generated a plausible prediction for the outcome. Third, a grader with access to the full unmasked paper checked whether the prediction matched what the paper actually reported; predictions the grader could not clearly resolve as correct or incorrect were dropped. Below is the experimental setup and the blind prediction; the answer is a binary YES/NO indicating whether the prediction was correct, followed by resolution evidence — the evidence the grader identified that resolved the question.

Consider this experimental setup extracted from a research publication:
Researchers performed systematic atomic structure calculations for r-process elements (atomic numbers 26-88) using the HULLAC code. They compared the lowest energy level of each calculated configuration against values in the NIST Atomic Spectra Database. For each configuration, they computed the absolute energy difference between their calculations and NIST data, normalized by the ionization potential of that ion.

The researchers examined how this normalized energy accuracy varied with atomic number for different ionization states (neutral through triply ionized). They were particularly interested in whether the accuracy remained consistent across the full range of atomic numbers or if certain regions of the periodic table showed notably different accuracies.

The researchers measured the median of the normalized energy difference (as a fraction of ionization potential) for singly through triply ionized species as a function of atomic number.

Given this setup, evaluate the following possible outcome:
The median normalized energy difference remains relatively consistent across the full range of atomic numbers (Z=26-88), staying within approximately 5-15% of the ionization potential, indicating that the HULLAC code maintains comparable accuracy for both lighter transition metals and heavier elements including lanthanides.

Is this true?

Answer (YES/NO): NO